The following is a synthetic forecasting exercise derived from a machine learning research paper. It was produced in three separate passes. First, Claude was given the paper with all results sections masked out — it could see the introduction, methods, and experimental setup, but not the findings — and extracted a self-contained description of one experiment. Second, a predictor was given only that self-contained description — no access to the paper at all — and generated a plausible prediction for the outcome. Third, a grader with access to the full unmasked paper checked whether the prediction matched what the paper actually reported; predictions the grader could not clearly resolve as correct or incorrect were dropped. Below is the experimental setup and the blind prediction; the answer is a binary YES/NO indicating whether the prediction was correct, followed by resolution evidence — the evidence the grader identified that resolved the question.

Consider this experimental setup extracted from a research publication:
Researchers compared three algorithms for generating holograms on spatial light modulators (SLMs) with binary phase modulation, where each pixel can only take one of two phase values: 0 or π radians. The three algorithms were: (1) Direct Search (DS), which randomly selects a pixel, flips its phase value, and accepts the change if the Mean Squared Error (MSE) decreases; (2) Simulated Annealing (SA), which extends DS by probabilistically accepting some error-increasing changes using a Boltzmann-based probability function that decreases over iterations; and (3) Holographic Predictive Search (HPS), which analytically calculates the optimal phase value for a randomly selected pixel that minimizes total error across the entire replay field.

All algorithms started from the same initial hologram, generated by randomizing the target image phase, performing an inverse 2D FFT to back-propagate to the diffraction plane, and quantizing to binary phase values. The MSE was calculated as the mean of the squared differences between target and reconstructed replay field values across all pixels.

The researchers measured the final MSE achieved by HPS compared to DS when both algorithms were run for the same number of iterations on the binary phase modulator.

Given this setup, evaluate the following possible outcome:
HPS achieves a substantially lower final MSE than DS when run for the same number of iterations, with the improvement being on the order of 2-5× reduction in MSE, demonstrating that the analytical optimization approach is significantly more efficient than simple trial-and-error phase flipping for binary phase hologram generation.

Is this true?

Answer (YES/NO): NO